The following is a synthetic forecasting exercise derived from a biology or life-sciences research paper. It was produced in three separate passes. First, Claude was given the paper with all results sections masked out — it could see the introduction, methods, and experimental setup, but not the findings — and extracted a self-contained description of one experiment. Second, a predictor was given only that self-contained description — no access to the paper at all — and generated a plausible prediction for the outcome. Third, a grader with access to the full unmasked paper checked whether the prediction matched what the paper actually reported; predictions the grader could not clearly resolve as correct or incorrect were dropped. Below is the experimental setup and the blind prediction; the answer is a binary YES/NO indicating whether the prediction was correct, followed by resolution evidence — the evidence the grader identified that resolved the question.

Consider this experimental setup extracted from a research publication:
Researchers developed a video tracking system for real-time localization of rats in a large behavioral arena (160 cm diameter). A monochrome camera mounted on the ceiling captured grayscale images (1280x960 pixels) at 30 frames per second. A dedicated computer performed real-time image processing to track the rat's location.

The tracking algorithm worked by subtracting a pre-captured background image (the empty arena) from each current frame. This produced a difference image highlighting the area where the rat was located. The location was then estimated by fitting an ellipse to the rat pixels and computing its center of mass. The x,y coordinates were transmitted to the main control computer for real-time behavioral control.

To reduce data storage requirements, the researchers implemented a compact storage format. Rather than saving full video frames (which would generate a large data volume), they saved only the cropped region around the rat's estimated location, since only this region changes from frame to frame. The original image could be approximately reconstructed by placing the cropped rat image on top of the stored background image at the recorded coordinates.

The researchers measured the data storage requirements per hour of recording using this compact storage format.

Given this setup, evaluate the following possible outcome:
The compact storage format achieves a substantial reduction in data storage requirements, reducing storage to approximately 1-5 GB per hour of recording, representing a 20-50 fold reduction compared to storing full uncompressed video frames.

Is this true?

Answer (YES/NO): YES